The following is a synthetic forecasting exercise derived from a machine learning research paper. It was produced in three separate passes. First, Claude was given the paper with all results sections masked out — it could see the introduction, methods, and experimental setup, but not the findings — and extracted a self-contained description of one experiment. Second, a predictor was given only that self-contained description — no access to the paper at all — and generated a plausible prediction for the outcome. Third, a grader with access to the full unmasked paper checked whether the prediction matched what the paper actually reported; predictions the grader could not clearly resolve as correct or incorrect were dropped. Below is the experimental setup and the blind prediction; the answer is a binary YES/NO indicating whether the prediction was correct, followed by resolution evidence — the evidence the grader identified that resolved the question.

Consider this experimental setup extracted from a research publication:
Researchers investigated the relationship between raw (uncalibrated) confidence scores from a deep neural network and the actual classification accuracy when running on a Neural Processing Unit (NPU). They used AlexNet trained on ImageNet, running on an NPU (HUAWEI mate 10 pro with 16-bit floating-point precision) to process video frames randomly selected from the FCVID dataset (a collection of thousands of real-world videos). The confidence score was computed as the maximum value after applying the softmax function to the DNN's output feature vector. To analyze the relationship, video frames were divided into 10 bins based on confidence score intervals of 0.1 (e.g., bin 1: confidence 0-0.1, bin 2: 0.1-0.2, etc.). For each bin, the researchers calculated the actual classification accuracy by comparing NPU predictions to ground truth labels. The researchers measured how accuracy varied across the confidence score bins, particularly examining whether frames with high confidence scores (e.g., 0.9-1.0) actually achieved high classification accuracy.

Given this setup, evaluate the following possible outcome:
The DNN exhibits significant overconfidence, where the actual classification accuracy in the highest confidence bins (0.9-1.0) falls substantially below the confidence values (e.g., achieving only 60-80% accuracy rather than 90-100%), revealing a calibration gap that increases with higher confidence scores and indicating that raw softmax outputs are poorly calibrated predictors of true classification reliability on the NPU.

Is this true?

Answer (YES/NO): NO